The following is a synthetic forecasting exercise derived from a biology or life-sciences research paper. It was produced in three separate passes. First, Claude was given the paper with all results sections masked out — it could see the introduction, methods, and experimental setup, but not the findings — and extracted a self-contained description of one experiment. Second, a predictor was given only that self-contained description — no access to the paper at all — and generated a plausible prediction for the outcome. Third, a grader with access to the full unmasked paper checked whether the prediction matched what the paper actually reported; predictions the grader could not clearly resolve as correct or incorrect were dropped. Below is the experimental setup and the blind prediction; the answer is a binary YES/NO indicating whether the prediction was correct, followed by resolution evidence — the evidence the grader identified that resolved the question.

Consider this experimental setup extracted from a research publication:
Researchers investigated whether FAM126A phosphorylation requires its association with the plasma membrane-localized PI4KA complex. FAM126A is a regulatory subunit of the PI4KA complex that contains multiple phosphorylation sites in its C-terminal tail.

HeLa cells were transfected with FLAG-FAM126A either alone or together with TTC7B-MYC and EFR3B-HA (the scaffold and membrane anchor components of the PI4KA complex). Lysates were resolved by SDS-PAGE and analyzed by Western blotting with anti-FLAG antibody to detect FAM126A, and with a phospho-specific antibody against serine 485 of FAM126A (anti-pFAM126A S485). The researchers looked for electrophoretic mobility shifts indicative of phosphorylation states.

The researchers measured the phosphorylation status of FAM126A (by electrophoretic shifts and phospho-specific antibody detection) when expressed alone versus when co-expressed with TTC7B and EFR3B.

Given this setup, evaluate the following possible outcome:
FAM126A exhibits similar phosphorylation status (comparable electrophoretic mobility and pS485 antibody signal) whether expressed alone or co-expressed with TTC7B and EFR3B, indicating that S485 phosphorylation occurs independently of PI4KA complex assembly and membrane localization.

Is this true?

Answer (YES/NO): NO